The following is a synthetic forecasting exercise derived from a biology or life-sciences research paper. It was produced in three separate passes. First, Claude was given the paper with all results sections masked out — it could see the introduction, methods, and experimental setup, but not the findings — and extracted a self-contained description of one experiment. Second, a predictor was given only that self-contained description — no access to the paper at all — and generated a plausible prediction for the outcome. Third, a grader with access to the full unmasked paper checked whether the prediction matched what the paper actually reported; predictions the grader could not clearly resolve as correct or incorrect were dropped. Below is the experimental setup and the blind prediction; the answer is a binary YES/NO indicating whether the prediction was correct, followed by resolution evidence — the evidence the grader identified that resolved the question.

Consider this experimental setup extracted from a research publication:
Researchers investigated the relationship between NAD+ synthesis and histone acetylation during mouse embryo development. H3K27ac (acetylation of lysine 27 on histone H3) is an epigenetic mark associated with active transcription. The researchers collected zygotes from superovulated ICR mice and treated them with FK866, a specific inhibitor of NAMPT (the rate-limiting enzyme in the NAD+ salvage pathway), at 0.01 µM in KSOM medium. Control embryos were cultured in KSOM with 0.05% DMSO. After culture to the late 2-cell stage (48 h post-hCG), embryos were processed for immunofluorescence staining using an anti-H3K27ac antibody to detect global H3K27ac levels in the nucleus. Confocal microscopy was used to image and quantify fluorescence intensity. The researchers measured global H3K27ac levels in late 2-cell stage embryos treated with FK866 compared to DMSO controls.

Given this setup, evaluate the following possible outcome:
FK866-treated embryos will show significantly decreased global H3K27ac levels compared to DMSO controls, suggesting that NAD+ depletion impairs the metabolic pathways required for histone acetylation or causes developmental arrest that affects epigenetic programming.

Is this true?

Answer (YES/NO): NO